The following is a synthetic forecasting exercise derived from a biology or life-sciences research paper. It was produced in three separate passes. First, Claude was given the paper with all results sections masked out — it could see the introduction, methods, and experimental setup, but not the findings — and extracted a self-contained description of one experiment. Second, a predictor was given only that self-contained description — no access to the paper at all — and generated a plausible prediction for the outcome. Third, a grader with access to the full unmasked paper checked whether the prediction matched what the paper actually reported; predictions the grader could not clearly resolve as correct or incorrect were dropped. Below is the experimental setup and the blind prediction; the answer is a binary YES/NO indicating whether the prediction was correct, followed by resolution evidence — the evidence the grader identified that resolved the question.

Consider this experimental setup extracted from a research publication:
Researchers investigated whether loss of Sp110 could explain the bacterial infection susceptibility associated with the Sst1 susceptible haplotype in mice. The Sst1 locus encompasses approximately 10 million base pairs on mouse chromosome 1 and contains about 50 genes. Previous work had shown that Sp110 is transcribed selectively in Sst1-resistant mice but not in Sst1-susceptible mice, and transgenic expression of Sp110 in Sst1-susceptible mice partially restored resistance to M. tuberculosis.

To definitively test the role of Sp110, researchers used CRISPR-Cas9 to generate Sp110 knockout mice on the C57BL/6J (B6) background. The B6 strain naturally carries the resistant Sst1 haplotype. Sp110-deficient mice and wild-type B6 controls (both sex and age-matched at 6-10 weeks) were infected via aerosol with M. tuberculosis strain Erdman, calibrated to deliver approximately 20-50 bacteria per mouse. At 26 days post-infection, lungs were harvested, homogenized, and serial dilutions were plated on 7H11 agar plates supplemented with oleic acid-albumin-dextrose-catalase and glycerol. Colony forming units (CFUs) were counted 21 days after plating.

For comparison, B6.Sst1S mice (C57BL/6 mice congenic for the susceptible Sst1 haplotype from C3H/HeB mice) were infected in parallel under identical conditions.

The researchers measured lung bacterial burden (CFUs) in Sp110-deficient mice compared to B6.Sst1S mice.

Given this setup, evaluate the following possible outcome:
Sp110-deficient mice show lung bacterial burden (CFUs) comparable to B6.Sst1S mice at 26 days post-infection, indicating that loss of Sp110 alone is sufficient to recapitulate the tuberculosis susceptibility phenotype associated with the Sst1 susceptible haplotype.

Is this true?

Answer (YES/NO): NO